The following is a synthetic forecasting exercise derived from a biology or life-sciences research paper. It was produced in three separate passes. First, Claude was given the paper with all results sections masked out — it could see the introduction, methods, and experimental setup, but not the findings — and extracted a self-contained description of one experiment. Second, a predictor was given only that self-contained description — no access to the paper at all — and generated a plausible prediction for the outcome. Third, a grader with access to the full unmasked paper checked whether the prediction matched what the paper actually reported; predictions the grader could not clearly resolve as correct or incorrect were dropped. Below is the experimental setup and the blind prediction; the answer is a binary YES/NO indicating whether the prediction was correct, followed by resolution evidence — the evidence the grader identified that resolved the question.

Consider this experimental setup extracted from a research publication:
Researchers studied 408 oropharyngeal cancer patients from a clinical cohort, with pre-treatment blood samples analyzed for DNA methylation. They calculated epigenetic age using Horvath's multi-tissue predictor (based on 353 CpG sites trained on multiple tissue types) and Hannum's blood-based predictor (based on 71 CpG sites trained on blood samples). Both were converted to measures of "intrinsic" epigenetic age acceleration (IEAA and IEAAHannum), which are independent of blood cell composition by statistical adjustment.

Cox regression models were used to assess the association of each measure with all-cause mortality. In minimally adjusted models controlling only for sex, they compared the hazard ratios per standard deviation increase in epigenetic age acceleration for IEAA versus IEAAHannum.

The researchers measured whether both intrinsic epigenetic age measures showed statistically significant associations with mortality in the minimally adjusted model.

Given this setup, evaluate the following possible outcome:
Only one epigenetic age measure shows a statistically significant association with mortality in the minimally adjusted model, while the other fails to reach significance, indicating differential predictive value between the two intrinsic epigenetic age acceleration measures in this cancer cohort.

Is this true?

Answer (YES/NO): YES